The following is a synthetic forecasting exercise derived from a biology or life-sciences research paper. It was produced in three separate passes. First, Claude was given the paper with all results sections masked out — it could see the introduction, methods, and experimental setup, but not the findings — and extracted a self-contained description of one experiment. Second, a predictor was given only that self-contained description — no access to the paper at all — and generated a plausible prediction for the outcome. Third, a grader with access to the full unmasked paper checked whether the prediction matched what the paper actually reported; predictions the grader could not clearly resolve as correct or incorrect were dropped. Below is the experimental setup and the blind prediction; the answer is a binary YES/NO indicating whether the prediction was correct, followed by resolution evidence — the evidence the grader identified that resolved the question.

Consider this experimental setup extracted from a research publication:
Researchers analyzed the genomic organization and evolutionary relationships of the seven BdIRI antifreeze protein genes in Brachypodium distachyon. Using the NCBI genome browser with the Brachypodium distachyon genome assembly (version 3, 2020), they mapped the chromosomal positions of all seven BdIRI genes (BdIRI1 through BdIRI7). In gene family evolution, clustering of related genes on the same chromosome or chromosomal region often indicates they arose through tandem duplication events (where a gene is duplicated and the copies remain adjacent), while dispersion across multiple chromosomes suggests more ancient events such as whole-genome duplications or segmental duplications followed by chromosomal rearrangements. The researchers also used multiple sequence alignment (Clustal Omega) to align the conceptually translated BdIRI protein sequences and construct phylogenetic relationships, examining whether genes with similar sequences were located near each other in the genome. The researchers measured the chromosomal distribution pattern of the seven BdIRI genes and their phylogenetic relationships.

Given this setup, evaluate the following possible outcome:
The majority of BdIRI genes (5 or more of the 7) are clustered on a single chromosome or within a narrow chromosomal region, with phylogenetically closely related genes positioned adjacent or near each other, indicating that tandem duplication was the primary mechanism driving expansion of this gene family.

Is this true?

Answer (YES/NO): YES